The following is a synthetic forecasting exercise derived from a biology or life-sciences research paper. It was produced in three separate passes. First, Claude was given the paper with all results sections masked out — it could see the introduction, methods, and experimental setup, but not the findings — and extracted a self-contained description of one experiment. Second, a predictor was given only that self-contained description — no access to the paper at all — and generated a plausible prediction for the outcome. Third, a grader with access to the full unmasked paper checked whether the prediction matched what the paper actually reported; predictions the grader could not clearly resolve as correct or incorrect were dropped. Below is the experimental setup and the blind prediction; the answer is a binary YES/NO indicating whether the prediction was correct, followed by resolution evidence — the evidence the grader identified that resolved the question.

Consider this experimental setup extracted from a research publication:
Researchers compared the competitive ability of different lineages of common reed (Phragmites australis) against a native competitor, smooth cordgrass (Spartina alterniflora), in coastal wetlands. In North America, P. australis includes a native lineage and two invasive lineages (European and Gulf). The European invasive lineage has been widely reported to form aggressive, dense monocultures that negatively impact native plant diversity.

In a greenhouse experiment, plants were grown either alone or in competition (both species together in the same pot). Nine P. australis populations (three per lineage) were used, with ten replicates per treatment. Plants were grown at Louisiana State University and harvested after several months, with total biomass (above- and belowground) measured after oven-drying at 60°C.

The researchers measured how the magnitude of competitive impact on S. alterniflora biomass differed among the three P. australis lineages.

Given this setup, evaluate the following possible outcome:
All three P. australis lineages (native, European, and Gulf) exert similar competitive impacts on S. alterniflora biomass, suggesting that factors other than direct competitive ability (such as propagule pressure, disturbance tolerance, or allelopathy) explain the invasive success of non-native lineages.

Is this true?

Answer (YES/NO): YES